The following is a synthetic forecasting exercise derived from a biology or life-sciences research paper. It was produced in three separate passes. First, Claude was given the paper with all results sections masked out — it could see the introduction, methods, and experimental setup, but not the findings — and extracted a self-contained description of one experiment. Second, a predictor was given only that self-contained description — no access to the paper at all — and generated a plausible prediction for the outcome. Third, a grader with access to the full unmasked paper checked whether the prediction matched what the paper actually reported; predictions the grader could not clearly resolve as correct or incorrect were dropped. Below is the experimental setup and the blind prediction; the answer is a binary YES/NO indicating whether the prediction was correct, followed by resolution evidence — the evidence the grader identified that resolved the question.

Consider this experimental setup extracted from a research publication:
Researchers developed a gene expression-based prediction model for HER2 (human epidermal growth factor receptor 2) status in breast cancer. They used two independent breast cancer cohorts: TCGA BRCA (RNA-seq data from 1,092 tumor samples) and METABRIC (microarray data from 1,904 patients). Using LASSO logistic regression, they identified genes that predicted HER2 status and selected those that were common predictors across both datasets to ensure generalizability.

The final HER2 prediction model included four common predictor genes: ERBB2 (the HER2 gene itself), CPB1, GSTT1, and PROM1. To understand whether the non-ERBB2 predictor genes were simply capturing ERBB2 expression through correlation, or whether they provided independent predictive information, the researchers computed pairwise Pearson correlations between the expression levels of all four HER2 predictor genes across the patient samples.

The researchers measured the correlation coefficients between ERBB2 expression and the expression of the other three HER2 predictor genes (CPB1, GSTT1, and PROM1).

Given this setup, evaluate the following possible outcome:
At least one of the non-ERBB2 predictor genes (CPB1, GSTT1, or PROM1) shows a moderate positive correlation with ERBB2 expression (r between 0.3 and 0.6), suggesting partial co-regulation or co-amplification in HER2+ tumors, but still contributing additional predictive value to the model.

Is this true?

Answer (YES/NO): NO